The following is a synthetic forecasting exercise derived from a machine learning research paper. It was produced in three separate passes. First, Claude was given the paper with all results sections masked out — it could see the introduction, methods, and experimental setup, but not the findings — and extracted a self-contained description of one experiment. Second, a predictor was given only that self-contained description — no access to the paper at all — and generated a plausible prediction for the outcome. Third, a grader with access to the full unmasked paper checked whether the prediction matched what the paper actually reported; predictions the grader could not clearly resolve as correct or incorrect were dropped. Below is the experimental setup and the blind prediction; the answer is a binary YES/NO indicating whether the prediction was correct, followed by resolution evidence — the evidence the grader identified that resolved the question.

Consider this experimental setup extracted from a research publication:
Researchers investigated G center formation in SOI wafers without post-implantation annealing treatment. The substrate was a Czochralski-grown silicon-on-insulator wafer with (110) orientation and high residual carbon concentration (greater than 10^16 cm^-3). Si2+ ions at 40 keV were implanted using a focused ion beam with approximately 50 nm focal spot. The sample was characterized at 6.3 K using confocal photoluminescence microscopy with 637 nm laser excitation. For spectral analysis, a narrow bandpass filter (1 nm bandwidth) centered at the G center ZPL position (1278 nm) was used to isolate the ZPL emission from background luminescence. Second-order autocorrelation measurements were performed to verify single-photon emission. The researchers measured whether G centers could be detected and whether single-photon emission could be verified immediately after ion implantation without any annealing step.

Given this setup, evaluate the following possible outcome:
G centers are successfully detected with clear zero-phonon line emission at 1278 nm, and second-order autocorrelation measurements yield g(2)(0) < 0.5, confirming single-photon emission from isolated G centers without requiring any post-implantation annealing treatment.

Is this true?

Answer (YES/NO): YES